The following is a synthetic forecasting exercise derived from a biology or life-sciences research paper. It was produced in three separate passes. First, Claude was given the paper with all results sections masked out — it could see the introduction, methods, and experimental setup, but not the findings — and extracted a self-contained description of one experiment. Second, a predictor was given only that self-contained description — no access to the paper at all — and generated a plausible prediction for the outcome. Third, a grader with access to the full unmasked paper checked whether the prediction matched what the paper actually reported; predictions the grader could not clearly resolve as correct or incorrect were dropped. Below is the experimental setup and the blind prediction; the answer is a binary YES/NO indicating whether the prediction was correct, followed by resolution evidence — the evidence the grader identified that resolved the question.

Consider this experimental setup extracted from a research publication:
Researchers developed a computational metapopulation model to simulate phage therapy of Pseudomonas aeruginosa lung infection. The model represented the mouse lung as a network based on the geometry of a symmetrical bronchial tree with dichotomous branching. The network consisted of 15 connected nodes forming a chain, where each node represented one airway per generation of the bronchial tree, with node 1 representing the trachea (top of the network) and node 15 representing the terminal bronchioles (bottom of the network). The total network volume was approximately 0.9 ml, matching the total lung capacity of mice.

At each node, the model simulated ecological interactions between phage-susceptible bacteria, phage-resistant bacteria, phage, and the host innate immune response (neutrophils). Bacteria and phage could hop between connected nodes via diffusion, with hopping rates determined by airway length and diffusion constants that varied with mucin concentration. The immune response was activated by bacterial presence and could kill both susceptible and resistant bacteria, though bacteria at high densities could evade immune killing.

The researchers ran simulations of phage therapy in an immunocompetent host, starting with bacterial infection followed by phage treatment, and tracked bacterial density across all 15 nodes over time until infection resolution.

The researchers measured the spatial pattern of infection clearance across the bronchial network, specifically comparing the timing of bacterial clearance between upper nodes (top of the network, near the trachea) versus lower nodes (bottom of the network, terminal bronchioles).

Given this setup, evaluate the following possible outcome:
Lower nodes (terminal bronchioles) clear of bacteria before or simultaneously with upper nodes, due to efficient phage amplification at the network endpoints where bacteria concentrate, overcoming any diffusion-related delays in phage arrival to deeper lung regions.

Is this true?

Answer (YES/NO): YES